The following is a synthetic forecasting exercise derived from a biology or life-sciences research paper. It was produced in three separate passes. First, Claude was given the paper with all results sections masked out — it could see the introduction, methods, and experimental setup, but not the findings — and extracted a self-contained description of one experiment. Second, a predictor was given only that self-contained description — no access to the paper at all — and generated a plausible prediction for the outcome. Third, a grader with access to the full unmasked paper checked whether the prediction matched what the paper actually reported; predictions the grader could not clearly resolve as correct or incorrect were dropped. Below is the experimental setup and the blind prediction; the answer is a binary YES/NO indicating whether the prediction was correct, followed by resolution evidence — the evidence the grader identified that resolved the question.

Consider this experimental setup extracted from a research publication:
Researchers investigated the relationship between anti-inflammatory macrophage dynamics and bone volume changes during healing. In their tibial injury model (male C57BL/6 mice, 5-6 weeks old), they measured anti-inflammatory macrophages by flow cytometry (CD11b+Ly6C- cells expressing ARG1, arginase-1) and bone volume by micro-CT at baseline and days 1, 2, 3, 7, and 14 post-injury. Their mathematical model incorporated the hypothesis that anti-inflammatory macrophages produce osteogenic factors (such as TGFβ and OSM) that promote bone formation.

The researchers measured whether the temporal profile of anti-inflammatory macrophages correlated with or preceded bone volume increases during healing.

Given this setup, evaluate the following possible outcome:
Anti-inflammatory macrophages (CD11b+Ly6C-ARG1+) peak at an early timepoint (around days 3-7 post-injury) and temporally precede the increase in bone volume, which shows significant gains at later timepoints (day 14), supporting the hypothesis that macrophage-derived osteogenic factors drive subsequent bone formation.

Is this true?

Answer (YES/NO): NO